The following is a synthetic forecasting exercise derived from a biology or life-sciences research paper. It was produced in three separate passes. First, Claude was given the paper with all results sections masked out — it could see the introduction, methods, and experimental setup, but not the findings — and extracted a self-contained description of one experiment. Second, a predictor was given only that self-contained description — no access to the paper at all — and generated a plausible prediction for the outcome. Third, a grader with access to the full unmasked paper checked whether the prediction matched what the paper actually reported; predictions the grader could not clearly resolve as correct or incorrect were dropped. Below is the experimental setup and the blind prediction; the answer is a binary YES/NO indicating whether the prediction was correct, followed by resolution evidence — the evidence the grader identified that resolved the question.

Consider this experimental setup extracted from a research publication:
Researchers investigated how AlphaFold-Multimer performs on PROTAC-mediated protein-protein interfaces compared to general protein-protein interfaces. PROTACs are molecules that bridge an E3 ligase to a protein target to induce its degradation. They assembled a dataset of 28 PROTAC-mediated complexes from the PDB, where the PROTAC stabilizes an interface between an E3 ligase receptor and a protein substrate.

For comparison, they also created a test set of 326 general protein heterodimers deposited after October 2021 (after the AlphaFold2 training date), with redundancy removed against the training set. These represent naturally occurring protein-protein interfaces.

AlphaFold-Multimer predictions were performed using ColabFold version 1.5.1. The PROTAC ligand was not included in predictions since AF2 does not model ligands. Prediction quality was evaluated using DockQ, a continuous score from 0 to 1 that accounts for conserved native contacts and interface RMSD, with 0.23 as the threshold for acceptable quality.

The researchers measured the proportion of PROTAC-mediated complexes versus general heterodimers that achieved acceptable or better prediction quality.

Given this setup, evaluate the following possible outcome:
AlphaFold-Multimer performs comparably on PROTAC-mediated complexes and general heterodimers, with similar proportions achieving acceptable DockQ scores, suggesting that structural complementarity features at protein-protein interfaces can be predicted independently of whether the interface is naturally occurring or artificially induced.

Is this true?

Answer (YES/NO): NO